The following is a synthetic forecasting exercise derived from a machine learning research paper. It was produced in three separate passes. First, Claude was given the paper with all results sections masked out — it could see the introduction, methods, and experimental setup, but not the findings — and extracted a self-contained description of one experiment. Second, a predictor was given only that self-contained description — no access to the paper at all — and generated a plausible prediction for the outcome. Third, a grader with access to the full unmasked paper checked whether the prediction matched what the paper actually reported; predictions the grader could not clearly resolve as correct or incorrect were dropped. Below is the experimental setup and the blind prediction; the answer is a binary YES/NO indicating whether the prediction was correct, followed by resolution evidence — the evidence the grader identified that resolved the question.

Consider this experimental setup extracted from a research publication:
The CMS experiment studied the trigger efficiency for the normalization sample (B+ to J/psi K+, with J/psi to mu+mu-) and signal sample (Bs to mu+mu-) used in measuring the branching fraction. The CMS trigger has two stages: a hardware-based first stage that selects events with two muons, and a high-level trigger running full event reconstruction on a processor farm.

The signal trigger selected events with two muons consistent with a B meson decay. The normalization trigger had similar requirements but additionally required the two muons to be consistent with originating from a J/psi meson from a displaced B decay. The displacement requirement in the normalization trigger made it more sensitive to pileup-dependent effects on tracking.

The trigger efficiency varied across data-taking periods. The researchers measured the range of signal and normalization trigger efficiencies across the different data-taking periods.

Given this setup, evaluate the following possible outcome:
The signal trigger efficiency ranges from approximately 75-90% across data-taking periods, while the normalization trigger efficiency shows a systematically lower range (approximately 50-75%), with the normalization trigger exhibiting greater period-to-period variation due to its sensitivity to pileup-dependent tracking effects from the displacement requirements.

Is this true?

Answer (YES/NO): NO